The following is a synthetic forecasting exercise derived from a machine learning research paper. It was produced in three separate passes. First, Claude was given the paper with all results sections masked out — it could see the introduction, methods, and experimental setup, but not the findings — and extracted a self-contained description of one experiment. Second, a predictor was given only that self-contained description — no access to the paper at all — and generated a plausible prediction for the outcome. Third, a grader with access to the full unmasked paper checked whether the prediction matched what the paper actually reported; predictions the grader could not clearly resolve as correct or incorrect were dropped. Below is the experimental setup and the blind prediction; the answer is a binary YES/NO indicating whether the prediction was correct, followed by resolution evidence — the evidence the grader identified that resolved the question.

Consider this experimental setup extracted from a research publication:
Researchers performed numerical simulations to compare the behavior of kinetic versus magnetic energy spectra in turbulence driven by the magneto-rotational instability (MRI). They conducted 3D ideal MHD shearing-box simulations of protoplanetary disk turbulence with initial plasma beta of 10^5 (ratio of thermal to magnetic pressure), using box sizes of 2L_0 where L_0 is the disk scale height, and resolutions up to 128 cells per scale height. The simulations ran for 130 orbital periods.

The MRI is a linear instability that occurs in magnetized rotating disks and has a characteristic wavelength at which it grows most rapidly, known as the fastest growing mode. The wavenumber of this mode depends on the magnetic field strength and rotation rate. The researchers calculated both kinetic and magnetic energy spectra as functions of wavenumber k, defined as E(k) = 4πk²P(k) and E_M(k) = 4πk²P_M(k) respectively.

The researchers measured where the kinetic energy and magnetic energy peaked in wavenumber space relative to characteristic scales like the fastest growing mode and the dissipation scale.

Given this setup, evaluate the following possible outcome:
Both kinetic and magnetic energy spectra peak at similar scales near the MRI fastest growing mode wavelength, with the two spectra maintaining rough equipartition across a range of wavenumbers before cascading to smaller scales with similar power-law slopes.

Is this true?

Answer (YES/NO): NO